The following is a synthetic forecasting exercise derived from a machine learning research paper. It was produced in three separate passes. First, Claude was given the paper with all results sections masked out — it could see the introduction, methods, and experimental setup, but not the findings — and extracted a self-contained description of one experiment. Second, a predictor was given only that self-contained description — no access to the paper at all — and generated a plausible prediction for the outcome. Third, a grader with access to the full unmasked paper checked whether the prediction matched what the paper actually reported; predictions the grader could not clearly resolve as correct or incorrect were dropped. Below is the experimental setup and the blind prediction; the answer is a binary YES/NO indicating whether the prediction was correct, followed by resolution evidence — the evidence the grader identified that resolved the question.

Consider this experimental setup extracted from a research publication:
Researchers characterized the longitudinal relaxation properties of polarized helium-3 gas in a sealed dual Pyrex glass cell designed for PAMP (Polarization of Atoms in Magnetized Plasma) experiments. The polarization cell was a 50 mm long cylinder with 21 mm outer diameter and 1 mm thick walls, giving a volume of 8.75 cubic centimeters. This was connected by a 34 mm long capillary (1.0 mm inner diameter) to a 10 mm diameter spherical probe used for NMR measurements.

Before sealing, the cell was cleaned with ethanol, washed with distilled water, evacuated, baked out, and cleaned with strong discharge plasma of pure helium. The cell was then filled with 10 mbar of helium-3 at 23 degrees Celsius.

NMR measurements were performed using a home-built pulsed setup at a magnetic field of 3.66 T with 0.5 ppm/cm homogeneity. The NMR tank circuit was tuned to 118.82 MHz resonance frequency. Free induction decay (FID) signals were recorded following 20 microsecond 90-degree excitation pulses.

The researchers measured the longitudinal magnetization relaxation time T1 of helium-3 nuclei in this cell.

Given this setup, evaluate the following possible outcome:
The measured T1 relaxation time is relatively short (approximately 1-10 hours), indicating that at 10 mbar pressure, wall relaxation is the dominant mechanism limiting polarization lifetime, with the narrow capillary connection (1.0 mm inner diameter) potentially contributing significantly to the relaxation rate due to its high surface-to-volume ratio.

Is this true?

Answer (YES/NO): NO